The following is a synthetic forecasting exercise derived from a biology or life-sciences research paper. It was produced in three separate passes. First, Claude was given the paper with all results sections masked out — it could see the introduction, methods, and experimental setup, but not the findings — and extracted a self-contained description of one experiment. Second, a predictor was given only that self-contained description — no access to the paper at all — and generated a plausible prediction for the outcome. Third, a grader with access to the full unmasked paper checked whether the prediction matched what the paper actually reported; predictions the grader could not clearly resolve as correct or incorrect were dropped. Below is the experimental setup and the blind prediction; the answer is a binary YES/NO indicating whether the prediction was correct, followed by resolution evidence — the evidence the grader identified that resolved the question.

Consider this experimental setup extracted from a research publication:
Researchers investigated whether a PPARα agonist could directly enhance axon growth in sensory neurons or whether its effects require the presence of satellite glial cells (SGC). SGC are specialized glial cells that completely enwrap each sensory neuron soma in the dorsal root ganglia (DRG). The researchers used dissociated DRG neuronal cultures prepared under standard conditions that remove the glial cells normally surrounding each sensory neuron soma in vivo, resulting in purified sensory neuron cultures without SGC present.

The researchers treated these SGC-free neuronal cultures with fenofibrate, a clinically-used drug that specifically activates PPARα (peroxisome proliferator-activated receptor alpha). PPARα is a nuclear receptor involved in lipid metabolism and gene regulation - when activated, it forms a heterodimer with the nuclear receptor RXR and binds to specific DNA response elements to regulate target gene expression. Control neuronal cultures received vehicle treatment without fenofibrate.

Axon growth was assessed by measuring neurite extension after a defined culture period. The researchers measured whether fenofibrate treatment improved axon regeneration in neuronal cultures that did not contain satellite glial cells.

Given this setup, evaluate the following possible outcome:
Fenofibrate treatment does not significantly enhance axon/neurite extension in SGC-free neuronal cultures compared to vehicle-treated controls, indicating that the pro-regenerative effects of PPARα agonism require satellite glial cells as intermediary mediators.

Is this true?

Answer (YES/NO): YES